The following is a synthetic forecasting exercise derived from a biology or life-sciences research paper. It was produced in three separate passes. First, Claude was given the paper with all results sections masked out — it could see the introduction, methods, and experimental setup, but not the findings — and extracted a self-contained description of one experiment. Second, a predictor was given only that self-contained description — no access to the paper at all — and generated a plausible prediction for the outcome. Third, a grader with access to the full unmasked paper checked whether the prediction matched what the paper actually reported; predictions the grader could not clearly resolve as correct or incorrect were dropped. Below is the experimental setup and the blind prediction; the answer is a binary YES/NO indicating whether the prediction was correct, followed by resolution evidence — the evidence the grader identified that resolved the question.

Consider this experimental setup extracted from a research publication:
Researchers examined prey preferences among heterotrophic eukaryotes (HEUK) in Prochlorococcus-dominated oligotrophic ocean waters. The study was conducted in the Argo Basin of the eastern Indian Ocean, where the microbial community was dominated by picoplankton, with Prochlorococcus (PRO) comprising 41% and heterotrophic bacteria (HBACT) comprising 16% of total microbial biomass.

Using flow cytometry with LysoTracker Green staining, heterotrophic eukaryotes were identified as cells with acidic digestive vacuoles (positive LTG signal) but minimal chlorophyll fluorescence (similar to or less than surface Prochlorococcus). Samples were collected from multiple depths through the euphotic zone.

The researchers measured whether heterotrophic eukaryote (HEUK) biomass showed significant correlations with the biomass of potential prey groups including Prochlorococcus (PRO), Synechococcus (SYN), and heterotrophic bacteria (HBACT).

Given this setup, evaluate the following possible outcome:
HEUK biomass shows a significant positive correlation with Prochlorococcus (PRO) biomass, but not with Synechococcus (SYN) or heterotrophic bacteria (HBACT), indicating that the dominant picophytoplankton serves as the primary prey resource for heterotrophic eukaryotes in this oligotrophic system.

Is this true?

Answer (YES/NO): YES